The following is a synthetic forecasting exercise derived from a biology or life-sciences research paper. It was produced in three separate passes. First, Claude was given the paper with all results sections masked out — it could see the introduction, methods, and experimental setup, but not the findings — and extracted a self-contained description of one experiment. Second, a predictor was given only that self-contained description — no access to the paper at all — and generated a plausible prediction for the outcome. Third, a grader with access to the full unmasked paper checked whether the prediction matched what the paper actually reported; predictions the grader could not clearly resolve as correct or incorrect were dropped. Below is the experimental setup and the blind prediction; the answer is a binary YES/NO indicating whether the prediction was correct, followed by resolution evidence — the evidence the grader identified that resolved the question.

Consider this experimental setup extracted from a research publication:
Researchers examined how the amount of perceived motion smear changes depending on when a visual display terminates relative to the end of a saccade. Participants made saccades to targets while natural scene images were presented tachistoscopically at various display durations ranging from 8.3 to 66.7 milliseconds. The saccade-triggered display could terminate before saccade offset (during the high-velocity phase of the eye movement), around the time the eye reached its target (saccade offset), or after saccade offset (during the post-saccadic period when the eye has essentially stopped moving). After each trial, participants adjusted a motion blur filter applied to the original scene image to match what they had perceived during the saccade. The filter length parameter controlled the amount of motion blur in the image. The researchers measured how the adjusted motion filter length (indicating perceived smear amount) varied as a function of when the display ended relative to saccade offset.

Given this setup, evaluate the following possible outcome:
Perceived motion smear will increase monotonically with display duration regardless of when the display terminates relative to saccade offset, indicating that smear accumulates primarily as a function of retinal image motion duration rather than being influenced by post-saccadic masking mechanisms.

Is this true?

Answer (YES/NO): NO